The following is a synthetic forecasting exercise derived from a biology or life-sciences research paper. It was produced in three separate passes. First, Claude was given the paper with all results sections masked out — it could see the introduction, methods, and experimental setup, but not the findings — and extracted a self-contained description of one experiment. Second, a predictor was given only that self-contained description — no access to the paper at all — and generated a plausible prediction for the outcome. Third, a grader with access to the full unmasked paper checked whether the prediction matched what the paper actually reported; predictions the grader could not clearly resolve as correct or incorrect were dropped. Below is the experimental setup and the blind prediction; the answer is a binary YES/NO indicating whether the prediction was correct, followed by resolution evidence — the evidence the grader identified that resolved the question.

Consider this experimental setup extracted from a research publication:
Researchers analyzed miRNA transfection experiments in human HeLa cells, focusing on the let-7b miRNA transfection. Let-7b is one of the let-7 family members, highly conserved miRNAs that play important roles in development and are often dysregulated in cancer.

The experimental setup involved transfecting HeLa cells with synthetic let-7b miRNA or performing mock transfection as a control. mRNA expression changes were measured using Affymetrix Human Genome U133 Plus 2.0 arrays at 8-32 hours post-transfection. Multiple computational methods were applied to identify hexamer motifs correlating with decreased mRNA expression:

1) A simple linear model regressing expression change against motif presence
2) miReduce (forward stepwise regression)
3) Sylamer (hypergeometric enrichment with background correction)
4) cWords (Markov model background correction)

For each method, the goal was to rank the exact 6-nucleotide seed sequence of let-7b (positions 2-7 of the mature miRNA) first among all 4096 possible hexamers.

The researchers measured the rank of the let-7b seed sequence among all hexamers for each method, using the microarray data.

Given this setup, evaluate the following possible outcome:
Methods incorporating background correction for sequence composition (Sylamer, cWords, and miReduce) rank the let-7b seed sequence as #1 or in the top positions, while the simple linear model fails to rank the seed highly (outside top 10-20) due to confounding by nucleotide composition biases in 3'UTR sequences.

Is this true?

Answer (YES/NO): NO